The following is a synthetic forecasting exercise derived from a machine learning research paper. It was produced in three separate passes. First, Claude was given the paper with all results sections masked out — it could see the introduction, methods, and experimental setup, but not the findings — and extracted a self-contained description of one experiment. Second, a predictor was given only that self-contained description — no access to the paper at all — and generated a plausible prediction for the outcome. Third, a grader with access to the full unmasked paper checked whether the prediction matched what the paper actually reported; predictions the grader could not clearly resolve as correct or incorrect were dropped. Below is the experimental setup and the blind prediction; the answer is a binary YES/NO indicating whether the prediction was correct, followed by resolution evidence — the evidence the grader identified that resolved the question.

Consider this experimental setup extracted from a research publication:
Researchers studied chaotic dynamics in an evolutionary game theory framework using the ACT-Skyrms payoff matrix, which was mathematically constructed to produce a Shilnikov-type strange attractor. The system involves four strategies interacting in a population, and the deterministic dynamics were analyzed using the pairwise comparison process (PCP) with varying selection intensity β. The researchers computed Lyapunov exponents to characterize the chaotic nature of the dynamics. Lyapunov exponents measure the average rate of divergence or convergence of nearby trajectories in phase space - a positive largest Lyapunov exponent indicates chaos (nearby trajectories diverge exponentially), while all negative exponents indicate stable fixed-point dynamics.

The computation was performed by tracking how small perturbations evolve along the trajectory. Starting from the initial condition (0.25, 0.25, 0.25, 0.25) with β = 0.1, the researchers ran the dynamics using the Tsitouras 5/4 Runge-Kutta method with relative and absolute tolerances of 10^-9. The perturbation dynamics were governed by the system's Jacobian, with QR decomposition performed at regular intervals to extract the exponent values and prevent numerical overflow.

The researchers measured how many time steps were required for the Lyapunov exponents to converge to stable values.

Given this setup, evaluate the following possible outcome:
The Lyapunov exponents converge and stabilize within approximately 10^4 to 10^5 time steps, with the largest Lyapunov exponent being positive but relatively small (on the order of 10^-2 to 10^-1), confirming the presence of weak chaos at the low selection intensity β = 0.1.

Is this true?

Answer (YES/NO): NO